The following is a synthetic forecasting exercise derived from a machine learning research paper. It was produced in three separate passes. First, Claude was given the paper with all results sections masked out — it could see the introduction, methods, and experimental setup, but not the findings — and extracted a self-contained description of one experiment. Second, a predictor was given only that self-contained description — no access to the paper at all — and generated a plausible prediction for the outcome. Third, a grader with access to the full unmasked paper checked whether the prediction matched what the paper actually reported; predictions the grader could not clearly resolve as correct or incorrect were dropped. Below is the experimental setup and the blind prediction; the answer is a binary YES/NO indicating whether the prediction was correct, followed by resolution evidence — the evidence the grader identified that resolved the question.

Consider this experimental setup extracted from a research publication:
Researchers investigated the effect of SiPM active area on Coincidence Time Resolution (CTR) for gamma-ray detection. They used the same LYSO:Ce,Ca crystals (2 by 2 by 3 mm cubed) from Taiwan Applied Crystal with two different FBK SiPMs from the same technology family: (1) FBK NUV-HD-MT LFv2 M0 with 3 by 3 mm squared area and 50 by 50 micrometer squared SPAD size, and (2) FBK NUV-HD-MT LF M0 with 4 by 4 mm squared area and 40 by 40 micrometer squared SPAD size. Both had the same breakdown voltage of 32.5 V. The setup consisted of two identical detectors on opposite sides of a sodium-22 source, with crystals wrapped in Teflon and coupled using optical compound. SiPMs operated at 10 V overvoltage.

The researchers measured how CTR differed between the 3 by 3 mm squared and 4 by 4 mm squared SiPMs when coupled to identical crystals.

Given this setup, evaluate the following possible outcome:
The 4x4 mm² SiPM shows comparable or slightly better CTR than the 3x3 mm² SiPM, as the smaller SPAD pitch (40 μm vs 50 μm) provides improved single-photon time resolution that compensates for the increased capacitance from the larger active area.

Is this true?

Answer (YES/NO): NO